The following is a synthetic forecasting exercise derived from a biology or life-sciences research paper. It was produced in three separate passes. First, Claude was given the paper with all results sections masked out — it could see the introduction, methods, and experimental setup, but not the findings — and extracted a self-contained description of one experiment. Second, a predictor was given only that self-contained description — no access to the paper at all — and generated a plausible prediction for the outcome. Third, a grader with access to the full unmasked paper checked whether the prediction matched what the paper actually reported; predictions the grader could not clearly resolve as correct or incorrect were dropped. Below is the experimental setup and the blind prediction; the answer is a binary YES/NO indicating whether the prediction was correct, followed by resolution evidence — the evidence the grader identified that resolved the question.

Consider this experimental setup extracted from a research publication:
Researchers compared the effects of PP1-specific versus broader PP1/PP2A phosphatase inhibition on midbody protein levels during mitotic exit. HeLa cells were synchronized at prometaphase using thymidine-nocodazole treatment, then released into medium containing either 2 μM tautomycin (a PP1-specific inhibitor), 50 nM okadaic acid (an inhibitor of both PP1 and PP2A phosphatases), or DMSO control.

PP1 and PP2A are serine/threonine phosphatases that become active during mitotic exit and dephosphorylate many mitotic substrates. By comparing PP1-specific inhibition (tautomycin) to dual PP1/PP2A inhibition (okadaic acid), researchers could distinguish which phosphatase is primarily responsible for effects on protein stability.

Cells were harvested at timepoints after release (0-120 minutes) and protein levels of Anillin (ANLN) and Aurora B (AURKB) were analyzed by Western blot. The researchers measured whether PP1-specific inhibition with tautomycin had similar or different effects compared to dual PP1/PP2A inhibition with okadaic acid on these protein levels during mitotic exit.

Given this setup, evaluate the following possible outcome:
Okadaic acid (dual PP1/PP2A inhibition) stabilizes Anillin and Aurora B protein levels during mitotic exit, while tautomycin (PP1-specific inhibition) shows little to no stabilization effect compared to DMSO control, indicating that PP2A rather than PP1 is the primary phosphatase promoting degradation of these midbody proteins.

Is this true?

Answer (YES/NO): NO